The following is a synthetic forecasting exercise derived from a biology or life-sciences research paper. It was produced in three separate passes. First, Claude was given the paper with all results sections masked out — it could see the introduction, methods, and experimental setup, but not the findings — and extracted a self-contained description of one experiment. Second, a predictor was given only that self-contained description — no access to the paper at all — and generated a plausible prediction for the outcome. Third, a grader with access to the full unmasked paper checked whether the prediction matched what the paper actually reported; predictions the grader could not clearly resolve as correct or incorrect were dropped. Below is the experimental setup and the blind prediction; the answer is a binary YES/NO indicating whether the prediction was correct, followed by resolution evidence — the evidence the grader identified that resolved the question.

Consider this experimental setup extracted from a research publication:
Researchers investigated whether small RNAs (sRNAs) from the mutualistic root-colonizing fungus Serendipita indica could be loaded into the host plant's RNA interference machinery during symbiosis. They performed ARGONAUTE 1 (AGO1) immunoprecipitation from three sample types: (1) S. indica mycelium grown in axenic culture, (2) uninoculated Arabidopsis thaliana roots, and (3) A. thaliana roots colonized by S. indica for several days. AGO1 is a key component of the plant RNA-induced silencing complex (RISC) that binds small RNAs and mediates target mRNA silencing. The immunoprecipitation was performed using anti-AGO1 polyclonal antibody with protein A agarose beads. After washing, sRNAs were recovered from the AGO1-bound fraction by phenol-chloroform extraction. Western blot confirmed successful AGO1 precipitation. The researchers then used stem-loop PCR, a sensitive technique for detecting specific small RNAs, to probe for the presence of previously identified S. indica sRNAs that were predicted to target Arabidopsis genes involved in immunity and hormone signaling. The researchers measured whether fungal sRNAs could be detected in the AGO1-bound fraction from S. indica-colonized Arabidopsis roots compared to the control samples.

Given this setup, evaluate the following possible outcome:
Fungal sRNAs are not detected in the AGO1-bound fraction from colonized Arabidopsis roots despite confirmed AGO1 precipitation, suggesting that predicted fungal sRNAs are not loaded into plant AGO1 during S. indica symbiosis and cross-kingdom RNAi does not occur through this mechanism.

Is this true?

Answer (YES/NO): NO